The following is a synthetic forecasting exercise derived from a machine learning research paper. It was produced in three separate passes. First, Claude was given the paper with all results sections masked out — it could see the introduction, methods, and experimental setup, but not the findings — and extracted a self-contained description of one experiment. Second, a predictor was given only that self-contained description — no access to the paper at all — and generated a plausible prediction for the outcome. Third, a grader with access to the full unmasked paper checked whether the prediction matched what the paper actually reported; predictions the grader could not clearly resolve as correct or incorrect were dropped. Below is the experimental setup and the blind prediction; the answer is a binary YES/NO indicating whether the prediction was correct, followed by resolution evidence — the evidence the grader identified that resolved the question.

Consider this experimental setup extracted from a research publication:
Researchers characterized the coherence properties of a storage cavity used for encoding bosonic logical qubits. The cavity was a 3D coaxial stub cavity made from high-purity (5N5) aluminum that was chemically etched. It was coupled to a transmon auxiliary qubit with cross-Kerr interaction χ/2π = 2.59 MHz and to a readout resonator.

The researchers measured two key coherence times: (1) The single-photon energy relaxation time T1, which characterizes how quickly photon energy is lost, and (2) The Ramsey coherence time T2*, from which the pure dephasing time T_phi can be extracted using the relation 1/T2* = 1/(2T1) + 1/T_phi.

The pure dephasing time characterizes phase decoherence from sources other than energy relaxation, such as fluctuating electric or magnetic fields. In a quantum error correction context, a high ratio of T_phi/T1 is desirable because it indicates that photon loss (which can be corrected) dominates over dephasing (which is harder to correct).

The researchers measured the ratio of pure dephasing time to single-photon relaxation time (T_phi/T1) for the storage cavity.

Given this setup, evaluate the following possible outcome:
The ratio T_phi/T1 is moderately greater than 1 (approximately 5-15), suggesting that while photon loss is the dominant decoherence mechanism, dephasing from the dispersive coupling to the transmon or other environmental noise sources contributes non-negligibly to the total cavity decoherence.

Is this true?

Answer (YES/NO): YES